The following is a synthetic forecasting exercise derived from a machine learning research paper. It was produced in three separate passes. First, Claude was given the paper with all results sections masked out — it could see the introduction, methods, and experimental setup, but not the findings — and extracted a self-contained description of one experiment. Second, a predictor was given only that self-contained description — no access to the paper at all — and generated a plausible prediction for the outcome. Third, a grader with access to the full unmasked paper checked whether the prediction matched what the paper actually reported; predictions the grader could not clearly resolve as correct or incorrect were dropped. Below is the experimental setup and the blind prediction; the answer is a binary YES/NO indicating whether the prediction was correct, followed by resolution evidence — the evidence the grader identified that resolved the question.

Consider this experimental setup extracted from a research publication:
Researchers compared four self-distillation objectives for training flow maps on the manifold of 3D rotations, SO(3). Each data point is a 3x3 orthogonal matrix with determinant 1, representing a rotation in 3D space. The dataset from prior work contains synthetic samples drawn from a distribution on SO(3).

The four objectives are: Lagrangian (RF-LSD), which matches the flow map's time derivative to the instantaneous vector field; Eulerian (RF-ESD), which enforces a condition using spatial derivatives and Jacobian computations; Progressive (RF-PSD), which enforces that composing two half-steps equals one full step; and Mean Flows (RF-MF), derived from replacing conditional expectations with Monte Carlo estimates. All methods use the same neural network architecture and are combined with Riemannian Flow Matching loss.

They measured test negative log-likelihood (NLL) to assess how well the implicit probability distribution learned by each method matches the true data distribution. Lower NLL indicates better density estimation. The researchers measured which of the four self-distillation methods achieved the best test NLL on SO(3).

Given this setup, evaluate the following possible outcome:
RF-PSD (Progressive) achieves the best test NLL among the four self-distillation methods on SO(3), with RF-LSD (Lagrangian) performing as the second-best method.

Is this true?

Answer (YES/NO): NO